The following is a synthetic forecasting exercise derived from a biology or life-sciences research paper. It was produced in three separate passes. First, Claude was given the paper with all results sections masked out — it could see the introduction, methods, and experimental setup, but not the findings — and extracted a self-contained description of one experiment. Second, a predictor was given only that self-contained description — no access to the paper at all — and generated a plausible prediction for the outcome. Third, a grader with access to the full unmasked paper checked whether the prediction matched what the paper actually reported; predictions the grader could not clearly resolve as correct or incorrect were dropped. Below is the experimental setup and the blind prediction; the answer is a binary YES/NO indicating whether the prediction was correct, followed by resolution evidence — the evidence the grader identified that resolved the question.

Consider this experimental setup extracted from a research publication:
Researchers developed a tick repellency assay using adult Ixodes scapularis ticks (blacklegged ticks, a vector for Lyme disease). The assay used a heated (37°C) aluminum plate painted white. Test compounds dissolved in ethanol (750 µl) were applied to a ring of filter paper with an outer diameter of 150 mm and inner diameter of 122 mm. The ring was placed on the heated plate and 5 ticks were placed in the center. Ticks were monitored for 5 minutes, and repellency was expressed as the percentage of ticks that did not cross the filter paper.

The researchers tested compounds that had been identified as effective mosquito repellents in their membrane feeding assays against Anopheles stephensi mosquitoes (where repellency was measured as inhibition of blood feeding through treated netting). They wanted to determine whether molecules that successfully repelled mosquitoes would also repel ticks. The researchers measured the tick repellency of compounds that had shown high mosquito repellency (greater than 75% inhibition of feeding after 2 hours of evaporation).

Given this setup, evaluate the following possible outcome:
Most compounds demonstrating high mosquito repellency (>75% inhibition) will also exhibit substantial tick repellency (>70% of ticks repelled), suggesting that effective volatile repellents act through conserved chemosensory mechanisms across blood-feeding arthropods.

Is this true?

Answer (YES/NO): NO